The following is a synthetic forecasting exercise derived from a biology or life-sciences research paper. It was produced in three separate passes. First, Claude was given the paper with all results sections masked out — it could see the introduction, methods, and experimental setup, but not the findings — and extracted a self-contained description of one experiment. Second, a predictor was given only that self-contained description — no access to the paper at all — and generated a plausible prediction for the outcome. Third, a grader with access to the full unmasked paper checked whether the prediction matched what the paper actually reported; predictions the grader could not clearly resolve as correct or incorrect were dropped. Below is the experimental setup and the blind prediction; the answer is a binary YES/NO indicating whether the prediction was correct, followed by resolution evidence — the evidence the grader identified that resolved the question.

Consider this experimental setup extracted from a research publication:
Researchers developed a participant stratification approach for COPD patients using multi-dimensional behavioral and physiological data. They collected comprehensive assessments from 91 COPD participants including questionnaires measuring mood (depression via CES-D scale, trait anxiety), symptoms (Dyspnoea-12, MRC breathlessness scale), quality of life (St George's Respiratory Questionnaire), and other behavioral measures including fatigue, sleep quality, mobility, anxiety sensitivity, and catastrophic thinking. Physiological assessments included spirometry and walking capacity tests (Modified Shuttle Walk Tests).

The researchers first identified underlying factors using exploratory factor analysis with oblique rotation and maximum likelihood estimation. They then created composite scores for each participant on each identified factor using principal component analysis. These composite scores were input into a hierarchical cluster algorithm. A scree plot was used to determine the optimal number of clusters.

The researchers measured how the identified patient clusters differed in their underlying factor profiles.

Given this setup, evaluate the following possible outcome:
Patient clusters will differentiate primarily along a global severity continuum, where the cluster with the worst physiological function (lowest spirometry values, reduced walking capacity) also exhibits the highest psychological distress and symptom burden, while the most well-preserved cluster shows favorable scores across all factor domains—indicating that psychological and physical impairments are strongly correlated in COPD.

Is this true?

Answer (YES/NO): NO